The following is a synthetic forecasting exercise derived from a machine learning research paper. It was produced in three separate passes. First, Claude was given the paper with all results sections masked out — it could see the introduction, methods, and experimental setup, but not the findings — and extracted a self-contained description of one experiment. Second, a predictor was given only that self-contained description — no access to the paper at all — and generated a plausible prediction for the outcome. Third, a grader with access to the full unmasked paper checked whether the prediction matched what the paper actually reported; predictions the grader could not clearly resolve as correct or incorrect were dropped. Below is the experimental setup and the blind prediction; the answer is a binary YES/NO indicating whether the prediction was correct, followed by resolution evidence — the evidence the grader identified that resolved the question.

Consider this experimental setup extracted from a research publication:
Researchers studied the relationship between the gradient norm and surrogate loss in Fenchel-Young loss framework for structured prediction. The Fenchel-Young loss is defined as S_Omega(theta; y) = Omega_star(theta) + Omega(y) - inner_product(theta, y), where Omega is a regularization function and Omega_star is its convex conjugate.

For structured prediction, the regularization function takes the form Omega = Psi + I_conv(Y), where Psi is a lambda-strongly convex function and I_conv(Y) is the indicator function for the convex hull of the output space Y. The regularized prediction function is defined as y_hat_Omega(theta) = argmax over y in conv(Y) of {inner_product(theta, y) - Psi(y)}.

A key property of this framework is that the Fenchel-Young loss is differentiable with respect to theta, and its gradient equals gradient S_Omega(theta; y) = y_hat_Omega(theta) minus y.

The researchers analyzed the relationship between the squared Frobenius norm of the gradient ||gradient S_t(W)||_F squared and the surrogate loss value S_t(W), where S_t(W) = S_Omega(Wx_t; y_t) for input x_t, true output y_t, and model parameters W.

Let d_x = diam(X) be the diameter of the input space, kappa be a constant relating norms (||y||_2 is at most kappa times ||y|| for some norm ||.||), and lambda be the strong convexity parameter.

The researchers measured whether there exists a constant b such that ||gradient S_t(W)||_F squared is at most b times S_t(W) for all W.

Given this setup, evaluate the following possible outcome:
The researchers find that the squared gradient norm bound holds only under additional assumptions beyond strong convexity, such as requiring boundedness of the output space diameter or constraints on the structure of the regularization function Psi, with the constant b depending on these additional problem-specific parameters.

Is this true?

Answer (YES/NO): NO